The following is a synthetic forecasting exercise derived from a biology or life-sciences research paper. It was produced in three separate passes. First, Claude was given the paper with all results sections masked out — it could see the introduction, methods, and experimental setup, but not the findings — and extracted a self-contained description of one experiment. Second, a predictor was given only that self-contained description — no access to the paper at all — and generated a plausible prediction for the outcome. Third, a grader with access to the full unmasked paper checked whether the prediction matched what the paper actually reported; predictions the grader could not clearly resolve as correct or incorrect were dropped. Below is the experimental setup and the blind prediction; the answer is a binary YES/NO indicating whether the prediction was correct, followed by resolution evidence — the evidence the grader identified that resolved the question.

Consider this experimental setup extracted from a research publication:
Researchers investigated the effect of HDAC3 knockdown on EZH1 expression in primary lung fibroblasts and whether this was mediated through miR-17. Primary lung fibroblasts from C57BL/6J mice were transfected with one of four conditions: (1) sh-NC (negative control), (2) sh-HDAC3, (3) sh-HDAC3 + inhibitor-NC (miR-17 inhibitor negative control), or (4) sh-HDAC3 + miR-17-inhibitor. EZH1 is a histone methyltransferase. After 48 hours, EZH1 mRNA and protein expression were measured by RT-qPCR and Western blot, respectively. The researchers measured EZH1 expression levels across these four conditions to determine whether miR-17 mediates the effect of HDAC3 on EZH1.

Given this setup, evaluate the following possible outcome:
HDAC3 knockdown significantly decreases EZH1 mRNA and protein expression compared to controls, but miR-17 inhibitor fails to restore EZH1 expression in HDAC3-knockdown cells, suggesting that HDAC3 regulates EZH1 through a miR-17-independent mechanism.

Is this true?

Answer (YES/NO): NO